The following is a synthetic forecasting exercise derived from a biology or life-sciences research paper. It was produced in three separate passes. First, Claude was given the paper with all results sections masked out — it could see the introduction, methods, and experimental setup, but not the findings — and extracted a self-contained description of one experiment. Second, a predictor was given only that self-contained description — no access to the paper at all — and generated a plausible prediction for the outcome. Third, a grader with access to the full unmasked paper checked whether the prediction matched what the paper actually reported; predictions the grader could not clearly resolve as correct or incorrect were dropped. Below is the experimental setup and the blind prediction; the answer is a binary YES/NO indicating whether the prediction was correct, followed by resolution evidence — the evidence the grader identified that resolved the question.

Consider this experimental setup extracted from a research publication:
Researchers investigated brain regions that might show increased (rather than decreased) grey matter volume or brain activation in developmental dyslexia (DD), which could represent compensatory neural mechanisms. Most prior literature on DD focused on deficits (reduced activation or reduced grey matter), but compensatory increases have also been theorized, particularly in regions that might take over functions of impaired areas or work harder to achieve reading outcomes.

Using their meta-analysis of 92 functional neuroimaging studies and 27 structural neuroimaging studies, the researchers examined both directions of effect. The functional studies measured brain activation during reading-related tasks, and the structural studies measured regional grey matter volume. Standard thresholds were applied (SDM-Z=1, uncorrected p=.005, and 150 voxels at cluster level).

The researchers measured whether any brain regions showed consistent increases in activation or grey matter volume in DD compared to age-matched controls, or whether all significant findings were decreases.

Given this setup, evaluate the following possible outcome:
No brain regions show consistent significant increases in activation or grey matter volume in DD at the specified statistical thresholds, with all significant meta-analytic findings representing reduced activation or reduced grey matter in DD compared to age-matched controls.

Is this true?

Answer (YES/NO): NO